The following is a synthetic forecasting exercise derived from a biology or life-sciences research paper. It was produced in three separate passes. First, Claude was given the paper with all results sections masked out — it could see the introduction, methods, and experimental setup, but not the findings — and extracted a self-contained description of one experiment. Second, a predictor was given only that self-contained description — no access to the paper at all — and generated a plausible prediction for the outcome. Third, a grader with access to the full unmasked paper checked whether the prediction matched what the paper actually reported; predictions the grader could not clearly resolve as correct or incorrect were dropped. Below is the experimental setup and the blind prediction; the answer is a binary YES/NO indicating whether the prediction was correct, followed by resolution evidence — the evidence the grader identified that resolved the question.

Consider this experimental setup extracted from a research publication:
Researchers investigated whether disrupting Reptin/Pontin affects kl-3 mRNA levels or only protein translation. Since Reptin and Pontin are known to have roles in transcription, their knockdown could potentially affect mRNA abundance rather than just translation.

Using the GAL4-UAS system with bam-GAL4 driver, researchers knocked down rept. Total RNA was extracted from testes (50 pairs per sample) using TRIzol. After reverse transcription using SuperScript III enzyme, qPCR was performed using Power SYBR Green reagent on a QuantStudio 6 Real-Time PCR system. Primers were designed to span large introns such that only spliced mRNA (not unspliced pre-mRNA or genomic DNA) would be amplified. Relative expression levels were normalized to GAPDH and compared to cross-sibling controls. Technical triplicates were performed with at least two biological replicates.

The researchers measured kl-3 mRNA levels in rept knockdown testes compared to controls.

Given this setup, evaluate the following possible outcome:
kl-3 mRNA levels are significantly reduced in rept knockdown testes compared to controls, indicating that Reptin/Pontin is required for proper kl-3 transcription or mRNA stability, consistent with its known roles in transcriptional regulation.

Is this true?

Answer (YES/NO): NO